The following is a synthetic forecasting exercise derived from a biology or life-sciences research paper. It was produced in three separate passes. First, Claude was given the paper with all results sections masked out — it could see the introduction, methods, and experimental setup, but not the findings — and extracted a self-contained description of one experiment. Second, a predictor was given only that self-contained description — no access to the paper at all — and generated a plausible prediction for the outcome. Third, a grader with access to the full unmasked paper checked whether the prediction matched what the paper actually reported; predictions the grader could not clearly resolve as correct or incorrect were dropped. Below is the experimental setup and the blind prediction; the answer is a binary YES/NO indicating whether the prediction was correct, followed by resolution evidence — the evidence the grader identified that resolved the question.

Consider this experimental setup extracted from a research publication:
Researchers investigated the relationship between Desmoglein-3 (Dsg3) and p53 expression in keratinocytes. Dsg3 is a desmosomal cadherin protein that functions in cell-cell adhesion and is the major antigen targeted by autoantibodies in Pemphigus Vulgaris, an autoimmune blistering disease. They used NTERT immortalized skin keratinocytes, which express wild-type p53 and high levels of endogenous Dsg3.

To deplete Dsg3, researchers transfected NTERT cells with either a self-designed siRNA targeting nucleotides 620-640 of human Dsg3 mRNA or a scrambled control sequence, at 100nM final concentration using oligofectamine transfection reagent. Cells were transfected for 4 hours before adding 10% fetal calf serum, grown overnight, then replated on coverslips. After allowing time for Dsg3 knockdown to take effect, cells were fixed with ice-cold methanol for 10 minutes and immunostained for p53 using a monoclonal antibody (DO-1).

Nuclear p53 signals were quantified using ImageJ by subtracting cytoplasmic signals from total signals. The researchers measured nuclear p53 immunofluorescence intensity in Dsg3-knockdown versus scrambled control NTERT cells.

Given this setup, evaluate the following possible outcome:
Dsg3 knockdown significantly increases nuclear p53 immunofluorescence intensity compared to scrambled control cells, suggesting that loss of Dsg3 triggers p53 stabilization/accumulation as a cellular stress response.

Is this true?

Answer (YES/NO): YES